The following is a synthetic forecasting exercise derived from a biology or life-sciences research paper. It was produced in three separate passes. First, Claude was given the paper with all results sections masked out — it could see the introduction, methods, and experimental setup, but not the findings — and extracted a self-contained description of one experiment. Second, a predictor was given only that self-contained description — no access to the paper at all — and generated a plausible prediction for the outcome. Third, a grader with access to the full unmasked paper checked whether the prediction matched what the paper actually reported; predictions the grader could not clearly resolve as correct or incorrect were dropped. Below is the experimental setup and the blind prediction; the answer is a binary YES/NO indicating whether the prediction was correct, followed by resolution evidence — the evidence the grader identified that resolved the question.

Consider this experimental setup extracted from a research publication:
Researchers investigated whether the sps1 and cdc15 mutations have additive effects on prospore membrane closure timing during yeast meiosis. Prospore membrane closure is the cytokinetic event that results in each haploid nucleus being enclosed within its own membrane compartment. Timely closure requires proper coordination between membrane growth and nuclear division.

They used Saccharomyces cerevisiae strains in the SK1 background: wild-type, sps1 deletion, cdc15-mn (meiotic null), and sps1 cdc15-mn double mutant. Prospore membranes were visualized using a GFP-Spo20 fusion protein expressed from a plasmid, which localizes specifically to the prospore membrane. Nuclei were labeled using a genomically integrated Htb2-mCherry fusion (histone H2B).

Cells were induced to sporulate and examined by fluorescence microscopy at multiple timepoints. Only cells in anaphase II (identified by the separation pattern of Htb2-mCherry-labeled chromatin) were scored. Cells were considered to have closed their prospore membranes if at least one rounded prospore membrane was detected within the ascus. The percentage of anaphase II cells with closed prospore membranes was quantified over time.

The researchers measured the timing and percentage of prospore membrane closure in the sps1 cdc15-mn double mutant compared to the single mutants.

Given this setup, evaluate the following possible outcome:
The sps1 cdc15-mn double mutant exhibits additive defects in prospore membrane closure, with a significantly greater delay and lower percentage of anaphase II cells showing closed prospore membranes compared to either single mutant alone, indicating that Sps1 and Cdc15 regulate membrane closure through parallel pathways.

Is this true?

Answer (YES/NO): NO